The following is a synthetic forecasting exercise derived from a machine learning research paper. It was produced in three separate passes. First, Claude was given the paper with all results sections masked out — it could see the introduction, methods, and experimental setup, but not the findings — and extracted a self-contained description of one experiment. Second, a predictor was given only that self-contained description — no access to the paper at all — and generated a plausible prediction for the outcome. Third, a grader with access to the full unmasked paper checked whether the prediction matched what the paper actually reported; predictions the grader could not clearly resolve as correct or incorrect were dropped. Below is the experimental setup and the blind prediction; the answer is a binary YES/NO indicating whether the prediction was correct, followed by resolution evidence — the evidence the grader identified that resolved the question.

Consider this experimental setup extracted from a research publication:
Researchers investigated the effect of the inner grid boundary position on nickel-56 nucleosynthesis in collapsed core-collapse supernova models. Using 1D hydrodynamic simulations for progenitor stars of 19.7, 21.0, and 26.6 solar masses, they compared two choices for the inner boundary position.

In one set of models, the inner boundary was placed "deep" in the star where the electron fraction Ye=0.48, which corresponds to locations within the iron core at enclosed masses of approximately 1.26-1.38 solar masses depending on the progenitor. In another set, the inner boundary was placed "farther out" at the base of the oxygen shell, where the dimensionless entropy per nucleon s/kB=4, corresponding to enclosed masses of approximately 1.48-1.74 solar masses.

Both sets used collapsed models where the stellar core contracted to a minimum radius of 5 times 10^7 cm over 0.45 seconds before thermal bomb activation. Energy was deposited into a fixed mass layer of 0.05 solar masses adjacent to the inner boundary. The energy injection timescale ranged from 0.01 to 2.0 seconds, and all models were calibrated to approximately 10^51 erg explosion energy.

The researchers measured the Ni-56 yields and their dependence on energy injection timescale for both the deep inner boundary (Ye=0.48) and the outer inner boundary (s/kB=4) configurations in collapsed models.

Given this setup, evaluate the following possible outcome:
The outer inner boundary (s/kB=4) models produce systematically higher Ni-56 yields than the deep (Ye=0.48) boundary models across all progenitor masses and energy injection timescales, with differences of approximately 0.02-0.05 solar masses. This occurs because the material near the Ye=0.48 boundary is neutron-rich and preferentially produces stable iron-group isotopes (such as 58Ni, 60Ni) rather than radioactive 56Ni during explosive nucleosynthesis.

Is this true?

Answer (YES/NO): NO